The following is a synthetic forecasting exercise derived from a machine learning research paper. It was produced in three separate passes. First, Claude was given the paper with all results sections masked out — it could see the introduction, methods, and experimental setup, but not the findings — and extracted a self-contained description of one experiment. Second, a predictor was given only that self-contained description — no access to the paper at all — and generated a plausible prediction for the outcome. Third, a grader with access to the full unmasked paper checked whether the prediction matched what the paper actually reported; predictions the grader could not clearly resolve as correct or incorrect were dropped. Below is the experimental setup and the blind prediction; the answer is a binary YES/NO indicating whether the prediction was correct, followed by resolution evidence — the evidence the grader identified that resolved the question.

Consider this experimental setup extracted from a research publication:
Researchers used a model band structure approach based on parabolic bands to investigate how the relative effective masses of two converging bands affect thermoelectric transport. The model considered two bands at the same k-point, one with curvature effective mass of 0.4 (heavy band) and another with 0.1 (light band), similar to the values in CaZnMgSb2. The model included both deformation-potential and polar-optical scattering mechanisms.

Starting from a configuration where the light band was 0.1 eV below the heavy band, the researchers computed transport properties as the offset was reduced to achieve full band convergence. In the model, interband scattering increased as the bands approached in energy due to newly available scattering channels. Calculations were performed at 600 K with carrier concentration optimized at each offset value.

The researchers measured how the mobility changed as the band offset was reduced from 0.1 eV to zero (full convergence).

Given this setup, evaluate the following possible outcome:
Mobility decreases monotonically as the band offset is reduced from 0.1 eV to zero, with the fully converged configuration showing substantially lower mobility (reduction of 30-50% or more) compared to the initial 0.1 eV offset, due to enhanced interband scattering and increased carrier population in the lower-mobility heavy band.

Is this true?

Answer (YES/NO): NO